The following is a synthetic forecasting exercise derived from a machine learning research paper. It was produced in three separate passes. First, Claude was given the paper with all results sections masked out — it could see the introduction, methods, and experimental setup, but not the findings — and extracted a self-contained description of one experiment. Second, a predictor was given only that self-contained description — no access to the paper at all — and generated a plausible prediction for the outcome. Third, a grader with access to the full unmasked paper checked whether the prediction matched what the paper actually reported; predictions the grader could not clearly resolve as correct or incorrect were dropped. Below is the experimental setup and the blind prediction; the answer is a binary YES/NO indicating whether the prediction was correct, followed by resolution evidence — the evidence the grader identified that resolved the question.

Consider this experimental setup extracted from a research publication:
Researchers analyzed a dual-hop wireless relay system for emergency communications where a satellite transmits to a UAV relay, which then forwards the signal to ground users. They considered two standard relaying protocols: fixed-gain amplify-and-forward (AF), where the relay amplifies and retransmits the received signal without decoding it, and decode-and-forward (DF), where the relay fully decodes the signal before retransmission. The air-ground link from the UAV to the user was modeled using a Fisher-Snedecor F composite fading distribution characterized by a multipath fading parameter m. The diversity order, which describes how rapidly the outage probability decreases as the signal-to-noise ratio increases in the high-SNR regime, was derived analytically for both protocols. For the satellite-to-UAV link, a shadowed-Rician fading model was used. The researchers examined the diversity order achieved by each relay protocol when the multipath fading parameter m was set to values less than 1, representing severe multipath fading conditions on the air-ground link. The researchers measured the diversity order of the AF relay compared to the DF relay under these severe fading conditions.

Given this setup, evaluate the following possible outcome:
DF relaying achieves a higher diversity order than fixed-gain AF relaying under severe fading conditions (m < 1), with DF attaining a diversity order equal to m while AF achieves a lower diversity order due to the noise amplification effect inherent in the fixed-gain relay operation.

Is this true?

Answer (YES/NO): NO